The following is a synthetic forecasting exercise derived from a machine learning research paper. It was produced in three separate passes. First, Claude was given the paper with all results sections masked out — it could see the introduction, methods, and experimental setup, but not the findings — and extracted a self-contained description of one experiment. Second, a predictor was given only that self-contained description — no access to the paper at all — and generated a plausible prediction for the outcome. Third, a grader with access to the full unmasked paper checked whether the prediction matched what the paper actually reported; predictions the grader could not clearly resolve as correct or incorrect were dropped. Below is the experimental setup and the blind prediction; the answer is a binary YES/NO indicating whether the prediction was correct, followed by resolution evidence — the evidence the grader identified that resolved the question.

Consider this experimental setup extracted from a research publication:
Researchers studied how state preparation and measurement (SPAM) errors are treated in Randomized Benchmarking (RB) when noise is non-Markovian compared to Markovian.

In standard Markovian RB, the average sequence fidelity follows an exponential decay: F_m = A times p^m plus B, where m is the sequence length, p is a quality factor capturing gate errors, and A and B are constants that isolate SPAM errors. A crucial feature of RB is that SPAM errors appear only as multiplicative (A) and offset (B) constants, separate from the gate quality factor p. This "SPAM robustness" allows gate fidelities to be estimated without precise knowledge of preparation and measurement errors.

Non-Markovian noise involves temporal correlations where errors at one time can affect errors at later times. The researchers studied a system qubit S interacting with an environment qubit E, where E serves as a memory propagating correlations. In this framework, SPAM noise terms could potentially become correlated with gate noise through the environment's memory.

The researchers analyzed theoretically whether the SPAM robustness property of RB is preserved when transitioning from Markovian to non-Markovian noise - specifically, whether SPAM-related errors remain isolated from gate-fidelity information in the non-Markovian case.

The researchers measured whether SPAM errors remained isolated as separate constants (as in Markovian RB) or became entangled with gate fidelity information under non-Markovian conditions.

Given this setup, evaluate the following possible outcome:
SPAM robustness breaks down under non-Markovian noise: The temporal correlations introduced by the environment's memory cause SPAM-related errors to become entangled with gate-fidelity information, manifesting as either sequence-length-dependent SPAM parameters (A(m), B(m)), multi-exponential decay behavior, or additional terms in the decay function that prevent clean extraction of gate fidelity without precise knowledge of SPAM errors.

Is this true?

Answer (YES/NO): YES